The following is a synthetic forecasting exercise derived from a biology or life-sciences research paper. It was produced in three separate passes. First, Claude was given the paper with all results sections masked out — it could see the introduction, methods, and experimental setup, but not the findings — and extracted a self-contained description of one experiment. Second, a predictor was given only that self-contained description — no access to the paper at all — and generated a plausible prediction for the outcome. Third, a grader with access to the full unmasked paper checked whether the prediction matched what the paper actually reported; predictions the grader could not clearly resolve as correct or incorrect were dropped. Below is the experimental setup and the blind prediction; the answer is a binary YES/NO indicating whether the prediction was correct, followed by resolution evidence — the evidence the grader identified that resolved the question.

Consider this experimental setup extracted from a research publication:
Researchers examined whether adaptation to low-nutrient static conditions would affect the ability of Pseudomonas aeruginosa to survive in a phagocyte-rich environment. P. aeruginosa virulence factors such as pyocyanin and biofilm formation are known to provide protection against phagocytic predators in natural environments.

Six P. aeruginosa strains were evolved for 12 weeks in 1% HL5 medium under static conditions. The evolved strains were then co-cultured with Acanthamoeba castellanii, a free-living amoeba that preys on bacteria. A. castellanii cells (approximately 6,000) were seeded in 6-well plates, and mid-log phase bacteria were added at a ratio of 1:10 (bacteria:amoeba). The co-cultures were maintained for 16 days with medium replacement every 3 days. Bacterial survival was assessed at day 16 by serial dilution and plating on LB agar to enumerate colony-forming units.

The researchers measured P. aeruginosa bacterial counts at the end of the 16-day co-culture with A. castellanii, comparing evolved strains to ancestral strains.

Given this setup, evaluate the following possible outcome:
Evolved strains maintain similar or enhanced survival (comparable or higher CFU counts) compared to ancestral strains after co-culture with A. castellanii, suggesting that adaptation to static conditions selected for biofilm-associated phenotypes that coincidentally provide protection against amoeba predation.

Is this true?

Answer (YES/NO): NO